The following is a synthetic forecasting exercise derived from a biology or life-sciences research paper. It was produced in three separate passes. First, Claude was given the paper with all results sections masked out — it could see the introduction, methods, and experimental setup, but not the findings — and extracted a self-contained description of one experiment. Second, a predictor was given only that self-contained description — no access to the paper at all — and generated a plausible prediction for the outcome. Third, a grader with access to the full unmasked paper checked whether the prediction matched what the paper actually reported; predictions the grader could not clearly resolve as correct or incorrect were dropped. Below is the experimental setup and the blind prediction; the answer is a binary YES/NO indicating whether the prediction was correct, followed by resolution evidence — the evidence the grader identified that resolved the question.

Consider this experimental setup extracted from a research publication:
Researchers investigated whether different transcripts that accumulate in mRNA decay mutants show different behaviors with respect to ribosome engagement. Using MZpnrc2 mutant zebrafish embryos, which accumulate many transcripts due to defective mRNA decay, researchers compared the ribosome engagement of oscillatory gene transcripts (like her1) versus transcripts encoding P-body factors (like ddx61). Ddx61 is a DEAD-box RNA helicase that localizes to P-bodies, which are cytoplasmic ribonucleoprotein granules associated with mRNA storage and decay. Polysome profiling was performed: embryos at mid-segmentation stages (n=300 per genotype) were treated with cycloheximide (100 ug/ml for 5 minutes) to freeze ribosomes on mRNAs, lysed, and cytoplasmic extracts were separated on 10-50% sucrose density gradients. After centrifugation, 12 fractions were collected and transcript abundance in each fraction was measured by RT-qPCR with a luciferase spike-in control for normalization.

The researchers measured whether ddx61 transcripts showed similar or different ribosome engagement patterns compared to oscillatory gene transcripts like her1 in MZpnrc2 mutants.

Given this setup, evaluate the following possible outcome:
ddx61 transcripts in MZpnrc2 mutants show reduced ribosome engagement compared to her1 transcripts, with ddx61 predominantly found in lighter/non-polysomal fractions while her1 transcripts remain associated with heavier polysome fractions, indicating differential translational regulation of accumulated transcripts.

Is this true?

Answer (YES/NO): NO